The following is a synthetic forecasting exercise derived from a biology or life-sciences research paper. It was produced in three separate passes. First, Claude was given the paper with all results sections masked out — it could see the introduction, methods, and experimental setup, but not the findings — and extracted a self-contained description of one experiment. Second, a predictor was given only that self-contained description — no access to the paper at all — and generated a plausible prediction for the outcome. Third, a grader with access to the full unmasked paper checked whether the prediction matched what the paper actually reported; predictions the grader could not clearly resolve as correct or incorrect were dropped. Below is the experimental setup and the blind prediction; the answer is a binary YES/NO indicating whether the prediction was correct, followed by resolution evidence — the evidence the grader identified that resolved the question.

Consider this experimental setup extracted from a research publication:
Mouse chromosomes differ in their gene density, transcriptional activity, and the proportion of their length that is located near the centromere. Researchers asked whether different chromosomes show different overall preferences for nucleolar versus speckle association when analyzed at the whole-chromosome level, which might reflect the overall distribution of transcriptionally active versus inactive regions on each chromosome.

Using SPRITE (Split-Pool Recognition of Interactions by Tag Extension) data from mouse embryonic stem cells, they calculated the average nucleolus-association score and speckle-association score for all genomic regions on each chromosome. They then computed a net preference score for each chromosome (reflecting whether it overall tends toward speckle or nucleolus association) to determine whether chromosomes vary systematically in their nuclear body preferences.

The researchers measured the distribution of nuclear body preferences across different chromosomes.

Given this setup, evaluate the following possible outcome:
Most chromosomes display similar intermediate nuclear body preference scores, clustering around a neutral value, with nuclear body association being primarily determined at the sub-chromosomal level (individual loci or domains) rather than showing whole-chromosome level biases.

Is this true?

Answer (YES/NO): NO